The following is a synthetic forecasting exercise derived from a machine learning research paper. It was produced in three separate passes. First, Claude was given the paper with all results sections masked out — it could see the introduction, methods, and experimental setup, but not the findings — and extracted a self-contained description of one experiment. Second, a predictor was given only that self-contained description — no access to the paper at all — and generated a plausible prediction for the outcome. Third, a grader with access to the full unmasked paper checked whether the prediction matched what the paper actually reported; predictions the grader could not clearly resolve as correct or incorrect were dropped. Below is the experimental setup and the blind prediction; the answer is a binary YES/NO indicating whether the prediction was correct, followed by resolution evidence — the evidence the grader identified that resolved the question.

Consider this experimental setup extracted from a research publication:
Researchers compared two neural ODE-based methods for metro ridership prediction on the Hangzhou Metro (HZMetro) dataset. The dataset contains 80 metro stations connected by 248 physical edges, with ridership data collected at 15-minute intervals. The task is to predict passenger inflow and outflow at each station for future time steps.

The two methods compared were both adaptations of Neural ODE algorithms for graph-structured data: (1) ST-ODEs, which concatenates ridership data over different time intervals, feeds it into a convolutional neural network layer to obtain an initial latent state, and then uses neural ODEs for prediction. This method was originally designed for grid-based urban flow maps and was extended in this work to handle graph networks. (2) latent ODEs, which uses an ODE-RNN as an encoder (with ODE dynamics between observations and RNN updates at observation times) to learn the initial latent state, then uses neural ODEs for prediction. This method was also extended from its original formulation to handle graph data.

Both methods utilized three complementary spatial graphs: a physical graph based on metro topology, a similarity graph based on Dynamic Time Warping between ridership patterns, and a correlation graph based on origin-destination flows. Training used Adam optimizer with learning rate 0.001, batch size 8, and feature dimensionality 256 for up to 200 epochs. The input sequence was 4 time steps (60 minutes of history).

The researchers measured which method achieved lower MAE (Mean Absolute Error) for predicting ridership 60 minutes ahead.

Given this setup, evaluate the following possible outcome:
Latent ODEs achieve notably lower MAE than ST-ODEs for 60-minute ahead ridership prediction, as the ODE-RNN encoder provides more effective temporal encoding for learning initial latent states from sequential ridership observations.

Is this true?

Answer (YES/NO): YES